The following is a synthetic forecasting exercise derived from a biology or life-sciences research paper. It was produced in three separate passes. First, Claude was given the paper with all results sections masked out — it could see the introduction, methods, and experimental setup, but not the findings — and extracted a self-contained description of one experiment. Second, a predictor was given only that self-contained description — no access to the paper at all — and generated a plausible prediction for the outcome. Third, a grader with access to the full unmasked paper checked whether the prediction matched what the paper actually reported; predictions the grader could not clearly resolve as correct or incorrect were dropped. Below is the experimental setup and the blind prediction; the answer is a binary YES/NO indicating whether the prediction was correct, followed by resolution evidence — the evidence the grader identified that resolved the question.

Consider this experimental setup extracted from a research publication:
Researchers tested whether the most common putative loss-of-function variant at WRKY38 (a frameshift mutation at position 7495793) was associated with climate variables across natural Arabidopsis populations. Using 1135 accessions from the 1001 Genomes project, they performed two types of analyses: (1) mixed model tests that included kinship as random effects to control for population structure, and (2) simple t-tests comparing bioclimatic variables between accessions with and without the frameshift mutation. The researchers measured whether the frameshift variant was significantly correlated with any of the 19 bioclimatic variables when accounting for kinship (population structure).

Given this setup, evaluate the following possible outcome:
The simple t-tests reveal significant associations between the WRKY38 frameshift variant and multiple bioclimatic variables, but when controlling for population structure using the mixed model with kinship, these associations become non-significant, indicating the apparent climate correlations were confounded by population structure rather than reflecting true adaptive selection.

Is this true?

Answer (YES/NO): NO